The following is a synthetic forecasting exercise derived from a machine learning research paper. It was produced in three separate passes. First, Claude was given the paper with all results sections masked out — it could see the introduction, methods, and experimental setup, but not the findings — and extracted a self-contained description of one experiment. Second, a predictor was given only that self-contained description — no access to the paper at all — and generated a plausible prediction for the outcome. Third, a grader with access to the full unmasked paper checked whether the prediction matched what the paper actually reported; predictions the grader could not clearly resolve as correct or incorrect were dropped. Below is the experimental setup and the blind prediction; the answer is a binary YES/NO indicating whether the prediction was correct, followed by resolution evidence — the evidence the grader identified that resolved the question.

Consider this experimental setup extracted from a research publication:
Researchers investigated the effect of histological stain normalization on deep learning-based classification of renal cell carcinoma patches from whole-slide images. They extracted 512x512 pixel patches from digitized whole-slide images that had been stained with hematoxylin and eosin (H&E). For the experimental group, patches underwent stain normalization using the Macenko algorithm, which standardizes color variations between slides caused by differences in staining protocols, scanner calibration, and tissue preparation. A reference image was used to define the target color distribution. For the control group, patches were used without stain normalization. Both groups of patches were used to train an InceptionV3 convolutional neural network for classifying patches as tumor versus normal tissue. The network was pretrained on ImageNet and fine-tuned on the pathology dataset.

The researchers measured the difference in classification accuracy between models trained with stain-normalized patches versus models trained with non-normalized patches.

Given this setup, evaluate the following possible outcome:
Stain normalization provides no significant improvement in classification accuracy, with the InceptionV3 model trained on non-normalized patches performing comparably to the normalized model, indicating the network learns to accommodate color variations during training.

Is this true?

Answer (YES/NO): NO